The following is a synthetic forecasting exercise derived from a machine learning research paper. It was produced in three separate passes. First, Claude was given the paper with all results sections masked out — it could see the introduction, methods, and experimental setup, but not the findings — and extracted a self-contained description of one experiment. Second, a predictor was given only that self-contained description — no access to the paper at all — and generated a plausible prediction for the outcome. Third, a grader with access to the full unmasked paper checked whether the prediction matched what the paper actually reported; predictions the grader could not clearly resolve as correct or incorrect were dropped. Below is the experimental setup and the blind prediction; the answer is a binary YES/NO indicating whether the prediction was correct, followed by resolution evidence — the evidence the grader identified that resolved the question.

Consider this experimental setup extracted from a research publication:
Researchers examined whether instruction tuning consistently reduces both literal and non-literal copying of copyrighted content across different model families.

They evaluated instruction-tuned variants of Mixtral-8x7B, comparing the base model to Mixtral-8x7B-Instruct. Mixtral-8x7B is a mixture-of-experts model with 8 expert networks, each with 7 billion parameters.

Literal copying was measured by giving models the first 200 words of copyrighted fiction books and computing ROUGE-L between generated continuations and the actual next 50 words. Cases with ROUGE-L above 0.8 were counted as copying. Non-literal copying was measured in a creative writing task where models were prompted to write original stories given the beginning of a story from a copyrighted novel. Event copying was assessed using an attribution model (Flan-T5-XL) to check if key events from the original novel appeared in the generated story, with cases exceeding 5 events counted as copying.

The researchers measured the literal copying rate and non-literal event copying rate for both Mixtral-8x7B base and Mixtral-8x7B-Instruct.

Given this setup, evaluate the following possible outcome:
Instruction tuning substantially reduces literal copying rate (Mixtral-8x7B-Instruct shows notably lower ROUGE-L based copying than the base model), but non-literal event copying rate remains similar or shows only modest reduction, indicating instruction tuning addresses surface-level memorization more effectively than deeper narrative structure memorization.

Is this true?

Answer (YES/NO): NO